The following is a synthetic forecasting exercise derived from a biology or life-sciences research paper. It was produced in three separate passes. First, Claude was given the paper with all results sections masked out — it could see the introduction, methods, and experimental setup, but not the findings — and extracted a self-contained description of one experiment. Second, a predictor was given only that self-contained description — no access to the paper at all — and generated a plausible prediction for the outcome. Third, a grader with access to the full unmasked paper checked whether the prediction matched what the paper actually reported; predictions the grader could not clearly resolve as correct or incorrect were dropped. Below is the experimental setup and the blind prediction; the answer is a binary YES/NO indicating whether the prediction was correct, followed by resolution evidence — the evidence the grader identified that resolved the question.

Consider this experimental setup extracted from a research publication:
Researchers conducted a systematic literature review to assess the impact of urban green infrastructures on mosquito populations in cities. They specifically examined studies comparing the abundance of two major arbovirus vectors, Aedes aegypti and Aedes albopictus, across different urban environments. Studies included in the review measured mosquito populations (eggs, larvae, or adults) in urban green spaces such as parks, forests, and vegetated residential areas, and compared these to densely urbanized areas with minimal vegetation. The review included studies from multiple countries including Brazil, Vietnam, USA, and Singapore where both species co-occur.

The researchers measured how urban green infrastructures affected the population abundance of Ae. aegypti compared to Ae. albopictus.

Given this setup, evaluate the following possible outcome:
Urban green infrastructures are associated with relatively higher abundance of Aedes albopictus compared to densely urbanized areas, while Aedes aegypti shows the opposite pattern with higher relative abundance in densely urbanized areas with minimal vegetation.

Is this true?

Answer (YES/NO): YES